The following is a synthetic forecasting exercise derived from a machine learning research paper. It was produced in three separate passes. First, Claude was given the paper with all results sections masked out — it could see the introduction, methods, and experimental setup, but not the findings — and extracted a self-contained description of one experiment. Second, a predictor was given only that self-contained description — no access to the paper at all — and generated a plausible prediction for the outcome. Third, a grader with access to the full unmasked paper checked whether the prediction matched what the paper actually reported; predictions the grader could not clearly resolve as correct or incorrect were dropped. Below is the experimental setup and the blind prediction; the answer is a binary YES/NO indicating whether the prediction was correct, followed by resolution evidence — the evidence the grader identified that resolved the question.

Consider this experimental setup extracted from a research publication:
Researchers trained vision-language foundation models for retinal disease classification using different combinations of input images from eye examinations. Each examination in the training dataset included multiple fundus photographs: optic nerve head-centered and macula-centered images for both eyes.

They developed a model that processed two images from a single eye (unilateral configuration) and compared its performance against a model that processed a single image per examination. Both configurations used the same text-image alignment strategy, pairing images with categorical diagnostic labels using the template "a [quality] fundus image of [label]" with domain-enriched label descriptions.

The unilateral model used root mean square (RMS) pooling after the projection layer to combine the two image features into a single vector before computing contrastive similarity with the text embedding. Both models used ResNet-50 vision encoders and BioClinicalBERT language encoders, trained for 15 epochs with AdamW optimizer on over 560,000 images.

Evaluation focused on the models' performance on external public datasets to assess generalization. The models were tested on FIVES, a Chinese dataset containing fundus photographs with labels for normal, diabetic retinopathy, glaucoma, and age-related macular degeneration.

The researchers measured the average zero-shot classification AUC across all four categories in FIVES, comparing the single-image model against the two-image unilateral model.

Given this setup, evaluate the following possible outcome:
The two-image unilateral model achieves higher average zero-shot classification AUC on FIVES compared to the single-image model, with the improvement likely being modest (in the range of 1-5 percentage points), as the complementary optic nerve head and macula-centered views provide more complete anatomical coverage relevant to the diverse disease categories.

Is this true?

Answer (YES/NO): NO